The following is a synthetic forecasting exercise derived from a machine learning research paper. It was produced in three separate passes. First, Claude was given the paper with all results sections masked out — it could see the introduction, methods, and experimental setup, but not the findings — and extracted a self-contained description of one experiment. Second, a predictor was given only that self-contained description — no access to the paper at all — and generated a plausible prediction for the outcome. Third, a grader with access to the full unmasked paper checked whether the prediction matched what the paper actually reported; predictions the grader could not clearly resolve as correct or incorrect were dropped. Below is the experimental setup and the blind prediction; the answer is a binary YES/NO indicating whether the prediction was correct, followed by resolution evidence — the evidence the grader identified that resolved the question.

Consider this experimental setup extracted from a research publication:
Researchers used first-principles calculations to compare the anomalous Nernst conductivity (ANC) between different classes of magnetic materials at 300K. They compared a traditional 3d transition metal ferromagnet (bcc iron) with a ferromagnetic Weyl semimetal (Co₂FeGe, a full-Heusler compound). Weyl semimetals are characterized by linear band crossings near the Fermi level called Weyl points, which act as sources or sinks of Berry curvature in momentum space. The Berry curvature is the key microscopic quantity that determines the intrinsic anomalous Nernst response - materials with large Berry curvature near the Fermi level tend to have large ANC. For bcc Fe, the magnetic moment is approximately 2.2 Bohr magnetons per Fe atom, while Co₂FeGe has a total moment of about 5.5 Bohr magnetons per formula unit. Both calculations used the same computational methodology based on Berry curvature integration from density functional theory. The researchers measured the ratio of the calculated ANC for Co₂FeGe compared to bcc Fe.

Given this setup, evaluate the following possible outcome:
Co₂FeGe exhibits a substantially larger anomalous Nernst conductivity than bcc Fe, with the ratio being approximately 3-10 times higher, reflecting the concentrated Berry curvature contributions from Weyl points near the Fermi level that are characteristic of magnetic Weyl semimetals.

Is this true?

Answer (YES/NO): YES